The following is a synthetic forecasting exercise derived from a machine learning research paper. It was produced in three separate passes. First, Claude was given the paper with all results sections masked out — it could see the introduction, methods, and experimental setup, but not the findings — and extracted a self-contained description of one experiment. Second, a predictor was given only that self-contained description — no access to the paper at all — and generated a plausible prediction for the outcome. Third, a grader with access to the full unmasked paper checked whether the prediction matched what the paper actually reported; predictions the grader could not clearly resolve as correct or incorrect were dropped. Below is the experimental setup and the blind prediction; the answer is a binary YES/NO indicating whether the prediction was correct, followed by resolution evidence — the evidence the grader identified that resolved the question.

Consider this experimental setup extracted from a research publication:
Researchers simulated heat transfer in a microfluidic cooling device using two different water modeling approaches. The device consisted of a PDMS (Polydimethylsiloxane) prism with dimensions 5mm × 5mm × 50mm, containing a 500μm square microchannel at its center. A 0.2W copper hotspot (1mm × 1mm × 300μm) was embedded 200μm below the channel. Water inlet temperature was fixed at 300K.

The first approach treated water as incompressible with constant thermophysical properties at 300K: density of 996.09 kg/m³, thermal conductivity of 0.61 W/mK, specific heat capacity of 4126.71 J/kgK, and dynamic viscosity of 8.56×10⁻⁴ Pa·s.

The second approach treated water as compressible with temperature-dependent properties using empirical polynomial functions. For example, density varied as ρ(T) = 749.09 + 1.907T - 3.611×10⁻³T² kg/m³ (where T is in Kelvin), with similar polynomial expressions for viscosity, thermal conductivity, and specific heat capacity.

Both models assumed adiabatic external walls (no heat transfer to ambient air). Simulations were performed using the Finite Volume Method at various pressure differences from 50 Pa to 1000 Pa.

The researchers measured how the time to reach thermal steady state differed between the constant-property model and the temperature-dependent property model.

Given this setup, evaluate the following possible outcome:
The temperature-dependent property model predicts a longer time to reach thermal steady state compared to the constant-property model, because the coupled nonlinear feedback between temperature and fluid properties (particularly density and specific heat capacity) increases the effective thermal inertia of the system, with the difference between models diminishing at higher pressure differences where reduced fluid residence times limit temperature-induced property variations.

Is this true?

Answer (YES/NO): NO